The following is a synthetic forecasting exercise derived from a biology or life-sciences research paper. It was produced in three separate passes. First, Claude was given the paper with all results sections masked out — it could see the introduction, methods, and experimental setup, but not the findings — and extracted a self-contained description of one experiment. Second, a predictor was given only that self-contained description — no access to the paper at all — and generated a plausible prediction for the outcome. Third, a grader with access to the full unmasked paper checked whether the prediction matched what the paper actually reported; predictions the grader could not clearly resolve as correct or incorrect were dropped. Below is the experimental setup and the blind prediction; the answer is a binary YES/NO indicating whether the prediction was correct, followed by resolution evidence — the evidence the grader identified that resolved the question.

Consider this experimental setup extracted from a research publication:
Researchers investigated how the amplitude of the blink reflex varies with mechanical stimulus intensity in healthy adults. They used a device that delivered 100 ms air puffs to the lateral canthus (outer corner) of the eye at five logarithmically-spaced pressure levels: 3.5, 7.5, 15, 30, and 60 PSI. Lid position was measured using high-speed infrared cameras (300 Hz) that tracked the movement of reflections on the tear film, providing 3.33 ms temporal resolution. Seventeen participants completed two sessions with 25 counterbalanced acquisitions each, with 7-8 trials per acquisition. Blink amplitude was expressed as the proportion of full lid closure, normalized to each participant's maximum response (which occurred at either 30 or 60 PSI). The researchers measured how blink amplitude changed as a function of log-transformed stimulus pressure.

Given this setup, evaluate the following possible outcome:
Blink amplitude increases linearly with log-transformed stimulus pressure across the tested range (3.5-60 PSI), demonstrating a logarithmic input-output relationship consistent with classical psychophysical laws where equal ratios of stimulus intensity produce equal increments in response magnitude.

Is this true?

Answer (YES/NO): NO